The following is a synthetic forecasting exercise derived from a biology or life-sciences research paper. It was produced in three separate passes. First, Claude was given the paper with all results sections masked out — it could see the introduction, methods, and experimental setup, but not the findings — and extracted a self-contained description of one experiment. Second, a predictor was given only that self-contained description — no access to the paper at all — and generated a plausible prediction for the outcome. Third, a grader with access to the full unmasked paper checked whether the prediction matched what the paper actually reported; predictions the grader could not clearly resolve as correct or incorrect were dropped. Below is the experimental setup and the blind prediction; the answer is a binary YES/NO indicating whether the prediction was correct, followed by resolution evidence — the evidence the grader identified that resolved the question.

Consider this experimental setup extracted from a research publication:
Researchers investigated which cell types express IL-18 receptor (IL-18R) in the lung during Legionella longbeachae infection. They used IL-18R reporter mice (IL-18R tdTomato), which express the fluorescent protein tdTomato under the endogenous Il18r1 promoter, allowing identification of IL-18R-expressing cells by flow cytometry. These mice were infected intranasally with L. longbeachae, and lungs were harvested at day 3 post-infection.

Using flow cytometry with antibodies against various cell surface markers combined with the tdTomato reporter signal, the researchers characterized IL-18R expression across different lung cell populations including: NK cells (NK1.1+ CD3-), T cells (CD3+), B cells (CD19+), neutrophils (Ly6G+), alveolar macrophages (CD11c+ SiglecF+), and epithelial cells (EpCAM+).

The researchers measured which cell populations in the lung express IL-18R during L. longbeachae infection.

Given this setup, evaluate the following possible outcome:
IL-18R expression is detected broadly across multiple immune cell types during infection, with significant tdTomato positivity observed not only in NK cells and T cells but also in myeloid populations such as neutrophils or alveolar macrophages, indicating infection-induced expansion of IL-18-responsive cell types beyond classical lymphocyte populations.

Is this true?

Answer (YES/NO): NO